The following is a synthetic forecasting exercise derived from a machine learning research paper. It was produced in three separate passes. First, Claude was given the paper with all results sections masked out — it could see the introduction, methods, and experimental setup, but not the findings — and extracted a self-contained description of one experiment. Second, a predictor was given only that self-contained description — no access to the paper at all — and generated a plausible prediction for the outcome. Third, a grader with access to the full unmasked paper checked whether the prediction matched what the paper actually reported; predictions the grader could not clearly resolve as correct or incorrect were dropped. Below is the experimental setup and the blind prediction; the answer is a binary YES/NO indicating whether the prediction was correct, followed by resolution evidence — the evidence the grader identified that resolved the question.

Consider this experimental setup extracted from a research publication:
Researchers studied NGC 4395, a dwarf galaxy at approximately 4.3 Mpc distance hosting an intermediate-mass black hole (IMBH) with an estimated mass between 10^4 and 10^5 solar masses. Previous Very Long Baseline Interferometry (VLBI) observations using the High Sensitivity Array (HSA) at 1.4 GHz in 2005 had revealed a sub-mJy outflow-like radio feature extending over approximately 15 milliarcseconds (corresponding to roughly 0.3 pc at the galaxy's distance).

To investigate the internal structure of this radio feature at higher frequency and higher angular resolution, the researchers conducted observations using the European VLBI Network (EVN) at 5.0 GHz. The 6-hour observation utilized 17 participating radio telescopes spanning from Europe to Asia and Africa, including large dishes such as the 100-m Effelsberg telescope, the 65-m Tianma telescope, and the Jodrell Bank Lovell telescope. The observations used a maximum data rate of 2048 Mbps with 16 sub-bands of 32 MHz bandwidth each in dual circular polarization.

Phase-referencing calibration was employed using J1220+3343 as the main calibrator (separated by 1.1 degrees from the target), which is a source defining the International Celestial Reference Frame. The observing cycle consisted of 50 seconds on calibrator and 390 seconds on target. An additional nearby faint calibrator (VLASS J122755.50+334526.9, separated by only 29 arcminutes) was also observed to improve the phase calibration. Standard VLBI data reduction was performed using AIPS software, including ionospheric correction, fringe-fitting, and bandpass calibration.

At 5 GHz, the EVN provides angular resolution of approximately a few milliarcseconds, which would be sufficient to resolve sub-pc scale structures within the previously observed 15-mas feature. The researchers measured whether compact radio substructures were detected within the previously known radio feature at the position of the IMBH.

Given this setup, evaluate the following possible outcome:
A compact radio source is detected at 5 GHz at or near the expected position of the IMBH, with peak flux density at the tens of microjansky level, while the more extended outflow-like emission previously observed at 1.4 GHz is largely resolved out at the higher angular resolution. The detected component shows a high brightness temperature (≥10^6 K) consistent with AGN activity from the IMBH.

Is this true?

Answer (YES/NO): NO